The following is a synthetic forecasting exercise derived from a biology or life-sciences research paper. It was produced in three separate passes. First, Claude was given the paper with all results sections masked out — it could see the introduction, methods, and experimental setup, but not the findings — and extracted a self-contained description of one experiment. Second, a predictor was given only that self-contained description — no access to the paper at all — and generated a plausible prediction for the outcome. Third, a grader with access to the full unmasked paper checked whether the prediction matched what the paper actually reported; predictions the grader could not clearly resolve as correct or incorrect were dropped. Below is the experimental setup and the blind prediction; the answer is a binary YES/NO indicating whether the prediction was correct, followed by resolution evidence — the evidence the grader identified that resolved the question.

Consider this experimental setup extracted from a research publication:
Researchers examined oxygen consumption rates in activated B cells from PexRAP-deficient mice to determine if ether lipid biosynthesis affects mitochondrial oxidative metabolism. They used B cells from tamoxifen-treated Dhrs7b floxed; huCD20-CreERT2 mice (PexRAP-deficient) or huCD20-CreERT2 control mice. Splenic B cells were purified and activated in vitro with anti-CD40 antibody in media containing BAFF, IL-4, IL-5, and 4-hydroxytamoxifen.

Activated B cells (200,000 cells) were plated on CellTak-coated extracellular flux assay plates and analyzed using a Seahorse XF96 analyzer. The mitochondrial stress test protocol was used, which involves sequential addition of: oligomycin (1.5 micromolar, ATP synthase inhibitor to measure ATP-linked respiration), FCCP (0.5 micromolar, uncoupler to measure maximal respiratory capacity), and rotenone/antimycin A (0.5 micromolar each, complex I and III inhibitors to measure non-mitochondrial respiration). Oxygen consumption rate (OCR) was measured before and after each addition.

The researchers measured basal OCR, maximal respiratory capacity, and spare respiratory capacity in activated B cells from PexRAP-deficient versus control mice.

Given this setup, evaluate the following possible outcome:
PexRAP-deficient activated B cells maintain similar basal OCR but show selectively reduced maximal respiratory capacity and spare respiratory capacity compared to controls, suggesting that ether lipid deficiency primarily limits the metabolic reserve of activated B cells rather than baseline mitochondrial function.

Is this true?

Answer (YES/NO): NO